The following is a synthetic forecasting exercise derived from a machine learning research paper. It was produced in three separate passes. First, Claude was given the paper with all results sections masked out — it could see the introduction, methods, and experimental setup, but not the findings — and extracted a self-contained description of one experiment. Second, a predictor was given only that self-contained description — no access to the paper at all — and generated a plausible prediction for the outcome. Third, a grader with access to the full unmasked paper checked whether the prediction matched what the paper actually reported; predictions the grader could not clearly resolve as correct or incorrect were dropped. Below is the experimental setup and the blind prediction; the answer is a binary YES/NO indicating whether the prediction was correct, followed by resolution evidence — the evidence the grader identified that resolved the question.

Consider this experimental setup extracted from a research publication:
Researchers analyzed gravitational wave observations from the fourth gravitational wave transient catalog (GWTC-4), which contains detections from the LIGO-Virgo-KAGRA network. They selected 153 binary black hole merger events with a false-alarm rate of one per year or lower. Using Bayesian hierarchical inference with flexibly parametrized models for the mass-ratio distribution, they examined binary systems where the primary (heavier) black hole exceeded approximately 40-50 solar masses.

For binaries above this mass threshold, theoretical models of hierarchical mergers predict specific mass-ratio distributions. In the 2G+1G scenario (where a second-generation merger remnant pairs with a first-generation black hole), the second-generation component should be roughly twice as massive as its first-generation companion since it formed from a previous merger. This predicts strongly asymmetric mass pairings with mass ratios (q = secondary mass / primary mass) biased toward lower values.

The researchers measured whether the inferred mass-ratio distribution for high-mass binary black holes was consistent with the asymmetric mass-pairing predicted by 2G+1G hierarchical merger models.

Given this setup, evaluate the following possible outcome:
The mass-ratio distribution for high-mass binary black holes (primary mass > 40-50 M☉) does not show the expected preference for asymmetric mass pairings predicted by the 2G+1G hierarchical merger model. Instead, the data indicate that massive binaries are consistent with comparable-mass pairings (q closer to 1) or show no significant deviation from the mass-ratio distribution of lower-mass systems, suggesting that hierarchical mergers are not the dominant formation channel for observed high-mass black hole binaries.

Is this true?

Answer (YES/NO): YES